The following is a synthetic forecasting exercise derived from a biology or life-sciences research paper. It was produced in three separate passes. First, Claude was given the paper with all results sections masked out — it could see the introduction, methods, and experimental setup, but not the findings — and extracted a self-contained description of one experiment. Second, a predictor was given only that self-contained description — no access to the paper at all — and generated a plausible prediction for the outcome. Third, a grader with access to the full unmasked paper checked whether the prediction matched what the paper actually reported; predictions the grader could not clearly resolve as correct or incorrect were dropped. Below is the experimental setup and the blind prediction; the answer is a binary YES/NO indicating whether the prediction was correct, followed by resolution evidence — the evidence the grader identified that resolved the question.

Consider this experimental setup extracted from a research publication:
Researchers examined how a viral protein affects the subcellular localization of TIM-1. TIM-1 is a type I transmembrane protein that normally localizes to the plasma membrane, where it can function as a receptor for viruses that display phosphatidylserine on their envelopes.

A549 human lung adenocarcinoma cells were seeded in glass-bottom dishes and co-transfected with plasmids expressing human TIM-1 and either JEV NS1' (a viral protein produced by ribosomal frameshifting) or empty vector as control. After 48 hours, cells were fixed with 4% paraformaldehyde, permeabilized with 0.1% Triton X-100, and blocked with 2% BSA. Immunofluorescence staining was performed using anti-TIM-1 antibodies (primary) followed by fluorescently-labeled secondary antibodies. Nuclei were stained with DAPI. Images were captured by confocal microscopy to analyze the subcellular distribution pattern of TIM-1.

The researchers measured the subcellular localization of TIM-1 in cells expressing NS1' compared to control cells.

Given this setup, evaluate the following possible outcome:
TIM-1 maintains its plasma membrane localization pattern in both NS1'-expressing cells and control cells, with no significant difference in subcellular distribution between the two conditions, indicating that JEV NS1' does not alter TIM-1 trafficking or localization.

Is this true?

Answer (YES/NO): NO